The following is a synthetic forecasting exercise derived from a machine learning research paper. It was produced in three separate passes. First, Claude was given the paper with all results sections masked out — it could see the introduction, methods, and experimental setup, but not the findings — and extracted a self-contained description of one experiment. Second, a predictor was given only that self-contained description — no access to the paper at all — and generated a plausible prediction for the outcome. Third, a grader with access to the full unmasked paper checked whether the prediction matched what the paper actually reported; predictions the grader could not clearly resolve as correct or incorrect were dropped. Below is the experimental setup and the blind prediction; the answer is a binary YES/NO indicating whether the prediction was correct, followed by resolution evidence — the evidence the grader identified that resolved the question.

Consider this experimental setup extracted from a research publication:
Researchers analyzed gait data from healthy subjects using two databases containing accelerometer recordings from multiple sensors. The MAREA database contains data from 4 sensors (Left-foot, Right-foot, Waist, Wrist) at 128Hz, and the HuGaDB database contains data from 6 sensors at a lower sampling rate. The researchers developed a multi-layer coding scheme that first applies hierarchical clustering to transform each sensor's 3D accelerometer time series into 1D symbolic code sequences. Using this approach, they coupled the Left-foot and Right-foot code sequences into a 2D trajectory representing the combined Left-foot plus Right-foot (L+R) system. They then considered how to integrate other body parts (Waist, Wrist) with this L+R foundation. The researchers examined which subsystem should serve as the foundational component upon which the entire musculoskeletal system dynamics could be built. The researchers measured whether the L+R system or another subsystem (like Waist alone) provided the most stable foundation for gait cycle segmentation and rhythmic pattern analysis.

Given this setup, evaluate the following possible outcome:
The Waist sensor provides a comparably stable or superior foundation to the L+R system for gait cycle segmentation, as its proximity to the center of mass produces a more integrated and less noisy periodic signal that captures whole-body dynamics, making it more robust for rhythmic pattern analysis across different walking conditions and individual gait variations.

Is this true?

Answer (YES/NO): NO